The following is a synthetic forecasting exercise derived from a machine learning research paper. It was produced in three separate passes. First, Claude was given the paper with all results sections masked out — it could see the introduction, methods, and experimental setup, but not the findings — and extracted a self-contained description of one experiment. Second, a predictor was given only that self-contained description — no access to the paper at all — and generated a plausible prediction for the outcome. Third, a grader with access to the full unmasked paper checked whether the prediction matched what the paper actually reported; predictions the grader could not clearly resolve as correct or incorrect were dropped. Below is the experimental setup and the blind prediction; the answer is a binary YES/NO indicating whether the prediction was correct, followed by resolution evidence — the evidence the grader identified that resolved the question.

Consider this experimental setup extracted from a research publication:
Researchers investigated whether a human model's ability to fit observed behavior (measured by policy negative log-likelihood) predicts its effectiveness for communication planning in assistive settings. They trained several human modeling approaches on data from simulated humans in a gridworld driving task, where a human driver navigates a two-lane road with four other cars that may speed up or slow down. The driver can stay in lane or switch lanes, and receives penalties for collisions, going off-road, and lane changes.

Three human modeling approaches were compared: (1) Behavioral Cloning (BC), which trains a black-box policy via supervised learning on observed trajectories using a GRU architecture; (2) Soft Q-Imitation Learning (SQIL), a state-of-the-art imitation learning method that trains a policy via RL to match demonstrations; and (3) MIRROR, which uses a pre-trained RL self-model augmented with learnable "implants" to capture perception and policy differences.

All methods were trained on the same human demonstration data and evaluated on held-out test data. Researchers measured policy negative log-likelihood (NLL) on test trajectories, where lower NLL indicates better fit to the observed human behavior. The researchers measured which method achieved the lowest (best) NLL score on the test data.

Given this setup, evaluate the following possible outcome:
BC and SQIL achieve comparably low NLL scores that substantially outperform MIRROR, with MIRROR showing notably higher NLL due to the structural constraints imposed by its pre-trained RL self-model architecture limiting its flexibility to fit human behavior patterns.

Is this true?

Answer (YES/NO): NO